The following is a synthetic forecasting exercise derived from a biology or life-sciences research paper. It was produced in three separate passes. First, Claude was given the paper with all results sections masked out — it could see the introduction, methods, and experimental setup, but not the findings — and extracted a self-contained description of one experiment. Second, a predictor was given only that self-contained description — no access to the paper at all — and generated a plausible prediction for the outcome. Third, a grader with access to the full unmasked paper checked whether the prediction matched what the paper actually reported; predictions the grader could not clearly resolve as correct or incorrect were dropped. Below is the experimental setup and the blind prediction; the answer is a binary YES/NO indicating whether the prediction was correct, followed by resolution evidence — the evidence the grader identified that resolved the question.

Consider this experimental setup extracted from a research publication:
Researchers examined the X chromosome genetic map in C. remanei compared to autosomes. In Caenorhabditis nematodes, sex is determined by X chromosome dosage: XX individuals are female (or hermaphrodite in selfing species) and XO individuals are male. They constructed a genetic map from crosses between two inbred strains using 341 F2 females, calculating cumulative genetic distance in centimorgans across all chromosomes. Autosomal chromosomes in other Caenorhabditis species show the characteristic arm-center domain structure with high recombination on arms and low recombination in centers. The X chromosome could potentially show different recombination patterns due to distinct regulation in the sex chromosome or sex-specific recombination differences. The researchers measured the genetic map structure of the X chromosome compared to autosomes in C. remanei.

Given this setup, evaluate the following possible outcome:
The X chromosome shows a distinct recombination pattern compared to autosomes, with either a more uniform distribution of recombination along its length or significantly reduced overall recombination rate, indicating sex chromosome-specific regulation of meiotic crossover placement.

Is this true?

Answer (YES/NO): NO